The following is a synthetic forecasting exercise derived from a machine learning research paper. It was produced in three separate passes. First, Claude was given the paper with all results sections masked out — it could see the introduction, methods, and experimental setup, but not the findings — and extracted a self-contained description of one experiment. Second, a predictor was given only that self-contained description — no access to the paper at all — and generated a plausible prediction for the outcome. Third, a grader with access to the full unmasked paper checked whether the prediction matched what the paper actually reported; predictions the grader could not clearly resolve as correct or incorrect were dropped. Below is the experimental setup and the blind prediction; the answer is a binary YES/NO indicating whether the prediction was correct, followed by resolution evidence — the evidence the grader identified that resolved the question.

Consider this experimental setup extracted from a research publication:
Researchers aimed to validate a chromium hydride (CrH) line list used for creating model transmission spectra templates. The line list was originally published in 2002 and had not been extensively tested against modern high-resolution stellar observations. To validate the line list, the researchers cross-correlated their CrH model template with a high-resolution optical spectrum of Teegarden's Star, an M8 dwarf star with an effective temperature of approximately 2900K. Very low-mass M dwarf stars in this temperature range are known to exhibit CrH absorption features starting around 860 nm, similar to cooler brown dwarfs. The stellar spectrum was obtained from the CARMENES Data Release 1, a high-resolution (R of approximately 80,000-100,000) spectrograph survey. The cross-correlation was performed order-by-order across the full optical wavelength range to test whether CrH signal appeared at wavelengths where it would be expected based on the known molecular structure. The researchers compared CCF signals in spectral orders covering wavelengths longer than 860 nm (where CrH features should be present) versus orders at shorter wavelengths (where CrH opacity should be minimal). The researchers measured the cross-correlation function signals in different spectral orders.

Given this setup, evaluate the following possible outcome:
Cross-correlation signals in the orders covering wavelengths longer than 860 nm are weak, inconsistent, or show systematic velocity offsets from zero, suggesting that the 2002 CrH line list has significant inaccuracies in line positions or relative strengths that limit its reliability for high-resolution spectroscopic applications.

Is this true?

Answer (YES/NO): NO